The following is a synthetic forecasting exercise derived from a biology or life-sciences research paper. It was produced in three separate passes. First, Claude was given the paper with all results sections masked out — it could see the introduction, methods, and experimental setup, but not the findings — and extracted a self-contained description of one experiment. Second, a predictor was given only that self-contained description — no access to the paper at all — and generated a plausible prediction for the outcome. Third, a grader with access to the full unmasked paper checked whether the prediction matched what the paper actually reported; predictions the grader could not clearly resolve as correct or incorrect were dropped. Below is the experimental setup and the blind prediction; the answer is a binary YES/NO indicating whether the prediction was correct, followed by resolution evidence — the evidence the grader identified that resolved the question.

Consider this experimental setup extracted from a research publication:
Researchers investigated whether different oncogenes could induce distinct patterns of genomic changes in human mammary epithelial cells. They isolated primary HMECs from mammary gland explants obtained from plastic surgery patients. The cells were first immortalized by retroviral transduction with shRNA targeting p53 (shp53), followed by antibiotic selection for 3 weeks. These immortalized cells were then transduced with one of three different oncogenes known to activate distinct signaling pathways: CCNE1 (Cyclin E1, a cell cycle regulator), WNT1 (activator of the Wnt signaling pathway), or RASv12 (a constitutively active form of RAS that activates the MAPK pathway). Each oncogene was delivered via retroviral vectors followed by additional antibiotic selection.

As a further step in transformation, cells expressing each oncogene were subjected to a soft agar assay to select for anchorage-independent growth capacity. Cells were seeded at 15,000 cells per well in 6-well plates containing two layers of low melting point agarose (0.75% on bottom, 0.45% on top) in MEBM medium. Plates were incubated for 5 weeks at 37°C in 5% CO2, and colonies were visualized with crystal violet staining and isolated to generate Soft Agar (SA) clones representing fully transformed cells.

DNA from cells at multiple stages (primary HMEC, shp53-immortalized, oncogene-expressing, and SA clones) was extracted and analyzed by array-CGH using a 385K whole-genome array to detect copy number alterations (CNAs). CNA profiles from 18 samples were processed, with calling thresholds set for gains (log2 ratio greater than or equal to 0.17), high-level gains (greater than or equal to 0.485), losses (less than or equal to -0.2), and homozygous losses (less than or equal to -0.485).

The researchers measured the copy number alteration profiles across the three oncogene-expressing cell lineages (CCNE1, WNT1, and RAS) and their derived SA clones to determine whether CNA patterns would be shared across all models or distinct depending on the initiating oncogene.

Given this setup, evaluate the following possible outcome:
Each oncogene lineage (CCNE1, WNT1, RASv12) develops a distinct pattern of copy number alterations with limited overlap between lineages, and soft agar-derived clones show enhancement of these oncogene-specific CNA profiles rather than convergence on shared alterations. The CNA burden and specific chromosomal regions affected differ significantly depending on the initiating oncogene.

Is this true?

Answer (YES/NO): NO